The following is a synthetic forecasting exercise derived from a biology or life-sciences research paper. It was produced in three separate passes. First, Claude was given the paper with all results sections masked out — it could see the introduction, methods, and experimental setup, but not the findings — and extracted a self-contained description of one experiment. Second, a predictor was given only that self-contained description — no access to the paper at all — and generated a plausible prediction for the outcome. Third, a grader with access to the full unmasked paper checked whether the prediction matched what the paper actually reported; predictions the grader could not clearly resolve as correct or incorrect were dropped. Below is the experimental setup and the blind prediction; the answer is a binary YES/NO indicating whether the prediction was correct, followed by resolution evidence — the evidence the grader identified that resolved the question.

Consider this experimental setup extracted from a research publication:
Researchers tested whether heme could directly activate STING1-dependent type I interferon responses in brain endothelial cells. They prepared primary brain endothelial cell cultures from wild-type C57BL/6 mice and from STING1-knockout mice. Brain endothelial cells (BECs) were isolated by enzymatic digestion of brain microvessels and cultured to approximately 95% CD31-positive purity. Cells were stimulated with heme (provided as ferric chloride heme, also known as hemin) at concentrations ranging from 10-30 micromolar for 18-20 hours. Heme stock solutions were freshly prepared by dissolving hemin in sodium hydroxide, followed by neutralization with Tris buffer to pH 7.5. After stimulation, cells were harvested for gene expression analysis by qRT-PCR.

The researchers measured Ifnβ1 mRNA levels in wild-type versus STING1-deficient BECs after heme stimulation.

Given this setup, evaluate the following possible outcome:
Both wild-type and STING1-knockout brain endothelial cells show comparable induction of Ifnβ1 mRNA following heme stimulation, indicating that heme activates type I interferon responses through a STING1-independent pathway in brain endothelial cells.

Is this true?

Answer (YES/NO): NO